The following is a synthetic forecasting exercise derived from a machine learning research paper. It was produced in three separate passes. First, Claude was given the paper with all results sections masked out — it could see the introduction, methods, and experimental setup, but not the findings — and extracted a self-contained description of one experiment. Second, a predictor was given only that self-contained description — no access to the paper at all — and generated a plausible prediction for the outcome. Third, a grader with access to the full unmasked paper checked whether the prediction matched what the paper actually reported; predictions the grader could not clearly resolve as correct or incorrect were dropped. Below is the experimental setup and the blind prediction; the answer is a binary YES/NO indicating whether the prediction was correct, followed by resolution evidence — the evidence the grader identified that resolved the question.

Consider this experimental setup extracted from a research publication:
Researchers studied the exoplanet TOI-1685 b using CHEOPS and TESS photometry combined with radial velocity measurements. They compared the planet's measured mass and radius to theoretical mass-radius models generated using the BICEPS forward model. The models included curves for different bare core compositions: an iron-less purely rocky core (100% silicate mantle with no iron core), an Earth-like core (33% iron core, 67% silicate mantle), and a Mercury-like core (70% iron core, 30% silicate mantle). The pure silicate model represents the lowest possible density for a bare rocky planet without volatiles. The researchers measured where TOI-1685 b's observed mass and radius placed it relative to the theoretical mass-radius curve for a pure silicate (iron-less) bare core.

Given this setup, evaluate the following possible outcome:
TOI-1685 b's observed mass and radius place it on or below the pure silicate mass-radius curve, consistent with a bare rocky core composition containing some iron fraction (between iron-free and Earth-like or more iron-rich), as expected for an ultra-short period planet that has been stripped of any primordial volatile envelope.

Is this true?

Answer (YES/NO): YES